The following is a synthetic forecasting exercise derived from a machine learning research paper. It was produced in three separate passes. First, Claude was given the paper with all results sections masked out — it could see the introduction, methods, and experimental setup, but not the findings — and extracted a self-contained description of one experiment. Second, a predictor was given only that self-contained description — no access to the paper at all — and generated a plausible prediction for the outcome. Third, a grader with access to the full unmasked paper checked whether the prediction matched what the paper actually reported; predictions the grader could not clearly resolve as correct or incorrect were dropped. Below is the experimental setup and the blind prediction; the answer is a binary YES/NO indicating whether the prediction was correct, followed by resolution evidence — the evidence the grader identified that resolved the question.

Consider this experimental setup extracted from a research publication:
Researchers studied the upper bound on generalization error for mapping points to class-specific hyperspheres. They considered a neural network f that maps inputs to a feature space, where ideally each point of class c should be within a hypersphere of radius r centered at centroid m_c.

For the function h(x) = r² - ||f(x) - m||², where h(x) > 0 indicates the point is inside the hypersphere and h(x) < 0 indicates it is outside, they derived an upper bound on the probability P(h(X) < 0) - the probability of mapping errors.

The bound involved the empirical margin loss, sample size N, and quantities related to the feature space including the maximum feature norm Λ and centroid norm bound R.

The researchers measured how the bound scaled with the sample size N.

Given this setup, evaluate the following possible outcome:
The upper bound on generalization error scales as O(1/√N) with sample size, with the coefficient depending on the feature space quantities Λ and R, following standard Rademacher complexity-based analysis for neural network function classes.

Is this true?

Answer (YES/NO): YES